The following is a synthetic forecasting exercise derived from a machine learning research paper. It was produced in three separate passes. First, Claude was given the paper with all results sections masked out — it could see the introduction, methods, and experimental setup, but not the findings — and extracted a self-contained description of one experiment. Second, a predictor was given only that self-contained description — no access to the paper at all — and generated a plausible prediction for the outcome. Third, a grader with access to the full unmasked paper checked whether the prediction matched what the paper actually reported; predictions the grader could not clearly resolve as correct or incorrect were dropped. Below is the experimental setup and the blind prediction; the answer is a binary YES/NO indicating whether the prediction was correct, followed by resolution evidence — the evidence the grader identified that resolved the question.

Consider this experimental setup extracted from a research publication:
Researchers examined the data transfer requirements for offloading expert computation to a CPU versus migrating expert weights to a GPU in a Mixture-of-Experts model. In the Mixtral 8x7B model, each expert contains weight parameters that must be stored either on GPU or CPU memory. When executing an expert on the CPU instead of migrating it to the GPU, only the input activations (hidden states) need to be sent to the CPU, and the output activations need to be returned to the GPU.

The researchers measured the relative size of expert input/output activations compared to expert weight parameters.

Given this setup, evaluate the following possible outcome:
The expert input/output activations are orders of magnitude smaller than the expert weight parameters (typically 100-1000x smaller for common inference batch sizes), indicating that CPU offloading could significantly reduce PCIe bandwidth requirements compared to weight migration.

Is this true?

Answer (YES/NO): NO